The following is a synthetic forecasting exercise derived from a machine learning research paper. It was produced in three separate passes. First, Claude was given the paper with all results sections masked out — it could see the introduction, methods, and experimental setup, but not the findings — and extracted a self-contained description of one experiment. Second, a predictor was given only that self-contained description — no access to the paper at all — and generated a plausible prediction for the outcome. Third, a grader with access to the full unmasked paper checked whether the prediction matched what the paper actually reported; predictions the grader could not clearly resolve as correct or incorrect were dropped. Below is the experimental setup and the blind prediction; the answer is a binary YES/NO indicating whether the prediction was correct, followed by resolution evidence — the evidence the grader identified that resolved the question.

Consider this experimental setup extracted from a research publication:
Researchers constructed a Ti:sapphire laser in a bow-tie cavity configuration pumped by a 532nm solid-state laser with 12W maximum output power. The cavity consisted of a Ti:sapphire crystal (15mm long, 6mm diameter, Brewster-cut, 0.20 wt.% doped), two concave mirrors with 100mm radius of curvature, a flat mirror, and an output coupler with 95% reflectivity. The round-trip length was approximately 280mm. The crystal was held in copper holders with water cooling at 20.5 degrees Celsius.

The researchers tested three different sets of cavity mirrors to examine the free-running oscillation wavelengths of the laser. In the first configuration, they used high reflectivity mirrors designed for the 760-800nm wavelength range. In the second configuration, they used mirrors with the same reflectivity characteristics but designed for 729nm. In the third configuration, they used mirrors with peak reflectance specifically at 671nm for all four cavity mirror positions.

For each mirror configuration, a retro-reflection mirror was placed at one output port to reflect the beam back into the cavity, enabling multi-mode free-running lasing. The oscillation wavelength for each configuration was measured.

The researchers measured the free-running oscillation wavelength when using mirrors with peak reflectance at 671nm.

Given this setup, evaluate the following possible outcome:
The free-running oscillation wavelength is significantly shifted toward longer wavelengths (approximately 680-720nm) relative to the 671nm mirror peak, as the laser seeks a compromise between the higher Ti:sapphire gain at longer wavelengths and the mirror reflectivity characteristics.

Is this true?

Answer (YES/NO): YES